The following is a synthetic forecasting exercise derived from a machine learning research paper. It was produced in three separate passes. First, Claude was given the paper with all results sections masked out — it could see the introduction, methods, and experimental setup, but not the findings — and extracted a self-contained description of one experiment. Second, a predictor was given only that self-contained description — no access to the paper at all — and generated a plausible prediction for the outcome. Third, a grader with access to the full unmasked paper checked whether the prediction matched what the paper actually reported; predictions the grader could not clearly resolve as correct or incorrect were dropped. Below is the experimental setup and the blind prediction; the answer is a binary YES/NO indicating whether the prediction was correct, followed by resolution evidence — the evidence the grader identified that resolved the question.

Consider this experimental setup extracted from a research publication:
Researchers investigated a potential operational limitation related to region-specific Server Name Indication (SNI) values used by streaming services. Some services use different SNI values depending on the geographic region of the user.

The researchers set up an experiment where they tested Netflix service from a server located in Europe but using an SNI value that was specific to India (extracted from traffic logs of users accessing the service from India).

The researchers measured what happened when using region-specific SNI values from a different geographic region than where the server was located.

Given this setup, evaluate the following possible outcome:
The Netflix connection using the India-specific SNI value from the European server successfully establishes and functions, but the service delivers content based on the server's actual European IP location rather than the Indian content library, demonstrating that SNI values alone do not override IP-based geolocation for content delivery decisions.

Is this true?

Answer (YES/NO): NO